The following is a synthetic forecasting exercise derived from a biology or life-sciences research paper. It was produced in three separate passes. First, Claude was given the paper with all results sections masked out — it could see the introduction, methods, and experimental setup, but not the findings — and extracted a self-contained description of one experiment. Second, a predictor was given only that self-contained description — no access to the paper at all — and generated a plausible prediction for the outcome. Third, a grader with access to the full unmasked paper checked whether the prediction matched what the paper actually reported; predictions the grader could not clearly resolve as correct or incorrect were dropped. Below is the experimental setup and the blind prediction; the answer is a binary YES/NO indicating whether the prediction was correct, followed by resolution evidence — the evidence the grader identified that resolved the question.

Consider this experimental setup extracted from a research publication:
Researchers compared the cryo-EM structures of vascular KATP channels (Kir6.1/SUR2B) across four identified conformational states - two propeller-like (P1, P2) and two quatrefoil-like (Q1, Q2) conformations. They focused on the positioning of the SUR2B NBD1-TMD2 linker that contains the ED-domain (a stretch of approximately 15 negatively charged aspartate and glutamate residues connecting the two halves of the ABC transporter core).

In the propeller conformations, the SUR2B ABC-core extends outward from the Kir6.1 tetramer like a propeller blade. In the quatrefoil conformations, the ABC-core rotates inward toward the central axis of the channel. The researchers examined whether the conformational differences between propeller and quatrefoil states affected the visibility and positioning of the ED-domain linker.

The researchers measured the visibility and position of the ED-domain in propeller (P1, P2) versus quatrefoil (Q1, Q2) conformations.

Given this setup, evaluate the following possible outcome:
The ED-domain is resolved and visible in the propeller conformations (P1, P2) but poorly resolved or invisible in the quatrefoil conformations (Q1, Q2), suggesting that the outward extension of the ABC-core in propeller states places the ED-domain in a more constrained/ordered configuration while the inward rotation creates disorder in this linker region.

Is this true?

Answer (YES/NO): NO